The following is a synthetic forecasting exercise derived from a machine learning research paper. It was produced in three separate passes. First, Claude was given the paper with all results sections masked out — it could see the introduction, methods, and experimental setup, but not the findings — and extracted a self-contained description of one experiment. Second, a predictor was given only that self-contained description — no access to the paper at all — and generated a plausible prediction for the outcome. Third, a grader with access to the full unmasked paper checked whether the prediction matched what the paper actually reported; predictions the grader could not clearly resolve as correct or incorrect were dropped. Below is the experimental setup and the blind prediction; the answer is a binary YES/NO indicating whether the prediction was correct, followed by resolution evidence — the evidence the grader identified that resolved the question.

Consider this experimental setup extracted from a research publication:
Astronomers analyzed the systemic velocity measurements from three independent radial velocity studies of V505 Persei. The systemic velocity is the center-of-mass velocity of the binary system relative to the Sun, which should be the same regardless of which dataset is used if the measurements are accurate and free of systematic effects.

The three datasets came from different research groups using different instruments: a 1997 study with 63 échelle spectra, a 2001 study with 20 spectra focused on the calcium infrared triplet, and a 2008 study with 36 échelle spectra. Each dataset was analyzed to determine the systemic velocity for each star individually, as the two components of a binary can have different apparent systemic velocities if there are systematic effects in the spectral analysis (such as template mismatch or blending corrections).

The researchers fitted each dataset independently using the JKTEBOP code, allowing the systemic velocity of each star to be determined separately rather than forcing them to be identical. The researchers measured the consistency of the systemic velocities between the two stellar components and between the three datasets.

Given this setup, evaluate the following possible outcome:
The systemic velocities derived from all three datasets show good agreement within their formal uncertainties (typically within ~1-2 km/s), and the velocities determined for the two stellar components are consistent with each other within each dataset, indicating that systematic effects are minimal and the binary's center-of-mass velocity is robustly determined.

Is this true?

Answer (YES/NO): NO